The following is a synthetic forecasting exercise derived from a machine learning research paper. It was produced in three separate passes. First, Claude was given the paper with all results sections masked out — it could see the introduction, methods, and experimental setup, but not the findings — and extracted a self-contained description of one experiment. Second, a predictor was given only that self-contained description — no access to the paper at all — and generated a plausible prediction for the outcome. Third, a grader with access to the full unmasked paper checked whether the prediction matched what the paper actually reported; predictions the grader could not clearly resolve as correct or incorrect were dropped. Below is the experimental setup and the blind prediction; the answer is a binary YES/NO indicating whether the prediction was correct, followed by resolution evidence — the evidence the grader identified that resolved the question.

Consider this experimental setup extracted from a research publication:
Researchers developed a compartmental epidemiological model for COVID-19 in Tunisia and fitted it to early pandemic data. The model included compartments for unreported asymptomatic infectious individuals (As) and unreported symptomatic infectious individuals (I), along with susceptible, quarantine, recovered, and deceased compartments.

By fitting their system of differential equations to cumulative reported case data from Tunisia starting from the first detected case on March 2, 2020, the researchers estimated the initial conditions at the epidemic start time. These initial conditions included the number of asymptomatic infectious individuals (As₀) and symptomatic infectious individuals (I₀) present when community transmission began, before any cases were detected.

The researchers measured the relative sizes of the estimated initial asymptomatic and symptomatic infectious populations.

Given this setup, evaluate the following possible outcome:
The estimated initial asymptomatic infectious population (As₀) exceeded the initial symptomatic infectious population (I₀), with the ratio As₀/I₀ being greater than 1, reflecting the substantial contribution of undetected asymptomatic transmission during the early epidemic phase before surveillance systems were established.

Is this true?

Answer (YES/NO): YES